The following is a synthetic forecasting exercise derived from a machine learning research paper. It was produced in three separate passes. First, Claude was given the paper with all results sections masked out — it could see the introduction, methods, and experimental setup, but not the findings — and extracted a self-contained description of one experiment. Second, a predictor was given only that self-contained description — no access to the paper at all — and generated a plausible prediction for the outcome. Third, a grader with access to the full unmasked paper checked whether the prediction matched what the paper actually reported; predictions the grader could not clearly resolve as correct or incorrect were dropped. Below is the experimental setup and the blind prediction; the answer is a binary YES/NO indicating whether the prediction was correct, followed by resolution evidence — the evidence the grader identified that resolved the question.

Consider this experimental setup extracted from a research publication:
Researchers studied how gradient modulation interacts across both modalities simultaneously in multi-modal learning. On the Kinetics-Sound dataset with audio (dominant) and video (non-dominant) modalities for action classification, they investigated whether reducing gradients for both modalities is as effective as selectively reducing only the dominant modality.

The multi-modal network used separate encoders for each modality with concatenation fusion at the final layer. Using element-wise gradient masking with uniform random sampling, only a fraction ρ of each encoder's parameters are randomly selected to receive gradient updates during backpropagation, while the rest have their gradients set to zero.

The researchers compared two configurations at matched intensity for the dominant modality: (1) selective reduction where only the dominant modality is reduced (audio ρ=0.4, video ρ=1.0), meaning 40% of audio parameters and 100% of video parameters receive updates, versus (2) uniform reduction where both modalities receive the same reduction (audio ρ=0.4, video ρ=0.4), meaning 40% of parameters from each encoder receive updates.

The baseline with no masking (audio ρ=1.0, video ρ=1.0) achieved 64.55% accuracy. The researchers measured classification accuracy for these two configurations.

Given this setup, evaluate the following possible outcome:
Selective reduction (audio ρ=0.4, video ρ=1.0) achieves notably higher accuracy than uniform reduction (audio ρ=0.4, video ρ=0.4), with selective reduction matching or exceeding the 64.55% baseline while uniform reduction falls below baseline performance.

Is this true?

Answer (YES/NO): YES